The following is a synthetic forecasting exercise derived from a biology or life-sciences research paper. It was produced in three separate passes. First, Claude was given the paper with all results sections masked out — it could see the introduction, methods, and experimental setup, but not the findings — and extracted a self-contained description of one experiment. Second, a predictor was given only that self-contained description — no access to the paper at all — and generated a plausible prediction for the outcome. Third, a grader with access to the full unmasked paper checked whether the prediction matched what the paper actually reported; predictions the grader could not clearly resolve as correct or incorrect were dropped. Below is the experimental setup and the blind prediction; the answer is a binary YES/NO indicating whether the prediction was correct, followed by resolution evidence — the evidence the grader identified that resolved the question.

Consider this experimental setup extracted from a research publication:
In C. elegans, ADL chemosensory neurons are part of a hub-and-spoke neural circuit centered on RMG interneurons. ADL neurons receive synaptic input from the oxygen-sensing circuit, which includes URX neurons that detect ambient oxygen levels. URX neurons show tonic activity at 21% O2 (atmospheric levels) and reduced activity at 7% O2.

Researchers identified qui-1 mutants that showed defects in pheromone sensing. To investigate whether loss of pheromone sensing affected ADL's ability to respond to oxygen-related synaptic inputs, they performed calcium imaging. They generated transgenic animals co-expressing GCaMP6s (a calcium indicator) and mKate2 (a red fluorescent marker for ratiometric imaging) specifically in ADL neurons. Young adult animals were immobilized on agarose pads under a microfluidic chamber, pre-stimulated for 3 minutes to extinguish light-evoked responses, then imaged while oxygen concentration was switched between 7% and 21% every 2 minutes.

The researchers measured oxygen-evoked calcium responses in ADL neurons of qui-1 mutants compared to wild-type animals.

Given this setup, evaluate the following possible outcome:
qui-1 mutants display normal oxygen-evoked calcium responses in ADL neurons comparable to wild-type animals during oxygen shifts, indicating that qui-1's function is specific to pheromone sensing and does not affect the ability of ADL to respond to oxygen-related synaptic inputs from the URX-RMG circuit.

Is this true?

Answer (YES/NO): NO